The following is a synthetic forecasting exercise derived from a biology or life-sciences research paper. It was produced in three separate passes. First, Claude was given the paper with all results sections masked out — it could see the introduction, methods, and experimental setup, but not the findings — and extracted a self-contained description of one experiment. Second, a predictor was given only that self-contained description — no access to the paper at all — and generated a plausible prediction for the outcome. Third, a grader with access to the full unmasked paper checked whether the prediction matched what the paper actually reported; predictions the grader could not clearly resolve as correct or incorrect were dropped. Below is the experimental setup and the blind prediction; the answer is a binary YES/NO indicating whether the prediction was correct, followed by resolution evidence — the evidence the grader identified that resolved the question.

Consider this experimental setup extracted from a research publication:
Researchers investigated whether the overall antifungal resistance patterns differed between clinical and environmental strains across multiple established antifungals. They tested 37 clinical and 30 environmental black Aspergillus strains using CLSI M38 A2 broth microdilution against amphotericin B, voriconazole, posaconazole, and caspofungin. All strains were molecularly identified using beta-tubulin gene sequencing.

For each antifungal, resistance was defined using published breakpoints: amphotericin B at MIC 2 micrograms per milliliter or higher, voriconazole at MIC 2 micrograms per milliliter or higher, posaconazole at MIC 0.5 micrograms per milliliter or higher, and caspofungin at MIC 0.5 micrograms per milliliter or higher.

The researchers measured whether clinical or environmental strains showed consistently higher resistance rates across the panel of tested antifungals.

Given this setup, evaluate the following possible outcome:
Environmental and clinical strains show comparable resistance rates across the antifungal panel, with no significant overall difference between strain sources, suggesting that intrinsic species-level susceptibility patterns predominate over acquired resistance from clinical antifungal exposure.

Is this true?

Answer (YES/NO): NO